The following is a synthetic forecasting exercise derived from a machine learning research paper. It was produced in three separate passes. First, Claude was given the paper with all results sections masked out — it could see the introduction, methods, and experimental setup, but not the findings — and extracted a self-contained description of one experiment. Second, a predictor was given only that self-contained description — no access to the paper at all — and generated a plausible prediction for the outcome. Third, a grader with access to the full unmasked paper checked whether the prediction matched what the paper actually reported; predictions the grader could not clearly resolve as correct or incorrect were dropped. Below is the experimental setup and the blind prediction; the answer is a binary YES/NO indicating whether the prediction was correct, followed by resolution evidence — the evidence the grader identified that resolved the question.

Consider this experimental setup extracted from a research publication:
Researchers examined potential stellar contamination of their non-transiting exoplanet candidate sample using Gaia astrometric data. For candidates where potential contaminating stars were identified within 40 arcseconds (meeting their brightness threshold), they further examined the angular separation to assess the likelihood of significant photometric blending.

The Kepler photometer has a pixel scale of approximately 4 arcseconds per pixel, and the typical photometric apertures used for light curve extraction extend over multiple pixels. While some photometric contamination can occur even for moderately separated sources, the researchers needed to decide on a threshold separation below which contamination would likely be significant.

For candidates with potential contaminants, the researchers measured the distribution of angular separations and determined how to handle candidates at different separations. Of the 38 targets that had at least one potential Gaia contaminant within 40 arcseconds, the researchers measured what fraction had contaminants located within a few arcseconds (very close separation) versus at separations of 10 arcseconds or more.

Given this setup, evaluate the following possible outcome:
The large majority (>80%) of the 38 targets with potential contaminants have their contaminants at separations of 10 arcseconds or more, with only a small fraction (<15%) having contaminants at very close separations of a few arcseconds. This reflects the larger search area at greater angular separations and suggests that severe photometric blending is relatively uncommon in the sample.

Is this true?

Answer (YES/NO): NO